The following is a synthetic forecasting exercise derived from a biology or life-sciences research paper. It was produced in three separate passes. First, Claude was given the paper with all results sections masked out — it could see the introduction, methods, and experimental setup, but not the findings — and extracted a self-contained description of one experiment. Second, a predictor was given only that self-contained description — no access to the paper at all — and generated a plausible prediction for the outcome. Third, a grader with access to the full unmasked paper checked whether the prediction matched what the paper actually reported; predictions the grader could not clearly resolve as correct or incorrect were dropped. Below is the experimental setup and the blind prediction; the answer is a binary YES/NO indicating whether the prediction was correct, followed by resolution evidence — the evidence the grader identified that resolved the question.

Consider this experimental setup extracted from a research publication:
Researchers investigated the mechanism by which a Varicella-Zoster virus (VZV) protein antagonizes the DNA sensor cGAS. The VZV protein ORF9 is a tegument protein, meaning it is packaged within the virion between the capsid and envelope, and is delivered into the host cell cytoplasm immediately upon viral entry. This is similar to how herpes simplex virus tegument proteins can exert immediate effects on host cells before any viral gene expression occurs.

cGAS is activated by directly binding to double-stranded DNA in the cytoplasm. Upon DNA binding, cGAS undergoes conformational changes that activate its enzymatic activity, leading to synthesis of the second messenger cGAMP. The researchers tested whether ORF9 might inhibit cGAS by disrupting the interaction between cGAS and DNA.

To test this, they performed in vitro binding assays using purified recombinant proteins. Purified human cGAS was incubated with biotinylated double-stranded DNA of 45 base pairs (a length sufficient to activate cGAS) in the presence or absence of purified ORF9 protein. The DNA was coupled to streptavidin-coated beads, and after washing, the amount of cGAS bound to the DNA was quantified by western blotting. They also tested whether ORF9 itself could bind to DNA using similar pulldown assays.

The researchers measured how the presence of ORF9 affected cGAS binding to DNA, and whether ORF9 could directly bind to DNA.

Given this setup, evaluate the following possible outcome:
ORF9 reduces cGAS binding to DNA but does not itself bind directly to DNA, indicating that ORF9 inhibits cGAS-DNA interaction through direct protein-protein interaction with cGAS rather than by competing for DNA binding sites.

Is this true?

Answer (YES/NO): NO